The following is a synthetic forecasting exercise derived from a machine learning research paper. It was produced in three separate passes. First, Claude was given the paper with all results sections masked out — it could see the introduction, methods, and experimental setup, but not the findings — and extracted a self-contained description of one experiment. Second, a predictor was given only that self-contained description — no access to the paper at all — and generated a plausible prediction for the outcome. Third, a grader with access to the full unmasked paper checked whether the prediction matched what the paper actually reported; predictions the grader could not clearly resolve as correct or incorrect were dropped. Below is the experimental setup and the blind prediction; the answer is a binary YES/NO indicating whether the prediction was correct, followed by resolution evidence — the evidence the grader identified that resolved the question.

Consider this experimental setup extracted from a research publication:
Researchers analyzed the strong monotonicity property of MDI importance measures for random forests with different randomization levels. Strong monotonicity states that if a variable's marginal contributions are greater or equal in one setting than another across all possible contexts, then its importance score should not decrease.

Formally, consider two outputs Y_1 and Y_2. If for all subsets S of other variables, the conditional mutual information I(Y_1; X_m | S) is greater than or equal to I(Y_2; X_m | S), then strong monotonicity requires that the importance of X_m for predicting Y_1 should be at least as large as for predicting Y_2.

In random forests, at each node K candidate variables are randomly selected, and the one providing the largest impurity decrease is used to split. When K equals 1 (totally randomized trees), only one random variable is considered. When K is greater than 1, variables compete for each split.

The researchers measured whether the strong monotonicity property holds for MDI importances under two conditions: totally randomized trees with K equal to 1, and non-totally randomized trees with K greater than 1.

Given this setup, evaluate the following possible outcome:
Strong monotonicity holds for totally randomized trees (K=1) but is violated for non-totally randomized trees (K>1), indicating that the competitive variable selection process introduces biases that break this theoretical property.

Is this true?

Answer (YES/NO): YES